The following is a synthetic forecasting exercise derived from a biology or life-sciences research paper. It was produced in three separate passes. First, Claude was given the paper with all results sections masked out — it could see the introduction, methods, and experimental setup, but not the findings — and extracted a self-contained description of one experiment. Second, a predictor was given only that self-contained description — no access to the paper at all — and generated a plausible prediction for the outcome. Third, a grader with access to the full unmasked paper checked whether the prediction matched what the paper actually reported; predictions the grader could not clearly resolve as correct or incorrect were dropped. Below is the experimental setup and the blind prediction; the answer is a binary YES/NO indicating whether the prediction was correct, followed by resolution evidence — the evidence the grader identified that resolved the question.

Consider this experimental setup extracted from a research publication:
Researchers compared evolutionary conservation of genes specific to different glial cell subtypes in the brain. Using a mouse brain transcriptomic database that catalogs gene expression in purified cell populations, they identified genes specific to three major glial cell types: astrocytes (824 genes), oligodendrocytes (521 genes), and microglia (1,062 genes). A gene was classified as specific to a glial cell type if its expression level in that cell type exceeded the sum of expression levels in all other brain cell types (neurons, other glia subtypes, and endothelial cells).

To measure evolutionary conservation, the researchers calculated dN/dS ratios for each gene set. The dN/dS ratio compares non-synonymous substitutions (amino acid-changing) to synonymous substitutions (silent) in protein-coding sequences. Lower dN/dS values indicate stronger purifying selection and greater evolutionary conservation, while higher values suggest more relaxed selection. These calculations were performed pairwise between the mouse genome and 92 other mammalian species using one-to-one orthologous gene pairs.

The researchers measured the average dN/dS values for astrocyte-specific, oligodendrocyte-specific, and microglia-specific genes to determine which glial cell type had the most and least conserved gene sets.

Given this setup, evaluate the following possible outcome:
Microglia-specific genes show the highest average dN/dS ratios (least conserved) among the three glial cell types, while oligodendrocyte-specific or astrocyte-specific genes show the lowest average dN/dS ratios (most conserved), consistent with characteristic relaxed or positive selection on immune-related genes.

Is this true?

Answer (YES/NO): YES